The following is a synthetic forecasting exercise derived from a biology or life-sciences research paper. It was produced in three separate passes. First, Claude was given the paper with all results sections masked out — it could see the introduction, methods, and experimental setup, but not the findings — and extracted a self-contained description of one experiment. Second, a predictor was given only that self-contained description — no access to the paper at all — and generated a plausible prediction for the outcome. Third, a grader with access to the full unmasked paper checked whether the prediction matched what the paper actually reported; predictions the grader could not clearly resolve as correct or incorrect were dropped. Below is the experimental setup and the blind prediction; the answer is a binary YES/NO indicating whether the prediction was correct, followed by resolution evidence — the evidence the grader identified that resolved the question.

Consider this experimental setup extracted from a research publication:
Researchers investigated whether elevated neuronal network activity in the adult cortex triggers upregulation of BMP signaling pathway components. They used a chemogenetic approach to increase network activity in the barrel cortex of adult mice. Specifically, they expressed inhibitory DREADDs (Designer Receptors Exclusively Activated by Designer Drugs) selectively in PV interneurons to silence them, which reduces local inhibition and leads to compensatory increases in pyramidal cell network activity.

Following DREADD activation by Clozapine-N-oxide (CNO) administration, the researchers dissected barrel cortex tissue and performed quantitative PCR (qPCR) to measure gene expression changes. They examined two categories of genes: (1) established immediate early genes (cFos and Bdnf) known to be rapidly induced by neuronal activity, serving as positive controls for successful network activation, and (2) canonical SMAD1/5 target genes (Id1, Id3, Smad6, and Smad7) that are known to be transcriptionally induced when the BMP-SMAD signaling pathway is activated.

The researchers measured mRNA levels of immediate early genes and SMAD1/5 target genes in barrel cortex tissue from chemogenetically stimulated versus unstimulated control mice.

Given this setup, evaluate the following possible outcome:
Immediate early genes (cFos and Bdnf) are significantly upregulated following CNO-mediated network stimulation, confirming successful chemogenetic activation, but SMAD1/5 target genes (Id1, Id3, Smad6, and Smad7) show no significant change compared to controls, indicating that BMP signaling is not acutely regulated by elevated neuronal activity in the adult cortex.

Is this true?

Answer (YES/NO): NO